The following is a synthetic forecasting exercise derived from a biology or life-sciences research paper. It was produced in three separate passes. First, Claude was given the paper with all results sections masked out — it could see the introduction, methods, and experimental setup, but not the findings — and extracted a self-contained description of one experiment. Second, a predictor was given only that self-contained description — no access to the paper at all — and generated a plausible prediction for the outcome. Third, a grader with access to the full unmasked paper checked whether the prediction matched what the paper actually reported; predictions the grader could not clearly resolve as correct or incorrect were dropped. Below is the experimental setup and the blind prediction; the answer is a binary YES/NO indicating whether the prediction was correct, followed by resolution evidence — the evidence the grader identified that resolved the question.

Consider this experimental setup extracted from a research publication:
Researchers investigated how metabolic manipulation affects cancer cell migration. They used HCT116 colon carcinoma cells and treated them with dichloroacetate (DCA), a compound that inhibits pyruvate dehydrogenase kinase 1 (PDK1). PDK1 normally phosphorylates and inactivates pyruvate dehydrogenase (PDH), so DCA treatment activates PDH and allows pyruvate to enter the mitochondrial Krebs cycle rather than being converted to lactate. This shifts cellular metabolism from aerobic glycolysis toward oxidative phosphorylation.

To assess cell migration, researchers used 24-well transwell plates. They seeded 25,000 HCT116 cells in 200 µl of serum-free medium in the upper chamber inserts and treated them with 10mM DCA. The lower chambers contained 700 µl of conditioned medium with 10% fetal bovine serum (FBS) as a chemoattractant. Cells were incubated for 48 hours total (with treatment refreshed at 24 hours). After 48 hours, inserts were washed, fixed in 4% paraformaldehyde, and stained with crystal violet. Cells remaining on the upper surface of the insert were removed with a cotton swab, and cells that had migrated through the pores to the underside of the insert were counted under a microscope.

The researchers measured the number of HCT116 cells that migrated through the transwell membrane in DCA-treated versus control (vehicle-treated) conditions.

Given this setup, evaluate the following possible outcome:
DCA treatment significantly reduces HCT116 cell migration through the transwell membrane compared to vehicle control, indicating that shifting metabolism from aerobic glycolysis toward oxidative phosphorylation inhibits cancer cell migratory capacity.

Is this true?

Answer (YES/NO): NO